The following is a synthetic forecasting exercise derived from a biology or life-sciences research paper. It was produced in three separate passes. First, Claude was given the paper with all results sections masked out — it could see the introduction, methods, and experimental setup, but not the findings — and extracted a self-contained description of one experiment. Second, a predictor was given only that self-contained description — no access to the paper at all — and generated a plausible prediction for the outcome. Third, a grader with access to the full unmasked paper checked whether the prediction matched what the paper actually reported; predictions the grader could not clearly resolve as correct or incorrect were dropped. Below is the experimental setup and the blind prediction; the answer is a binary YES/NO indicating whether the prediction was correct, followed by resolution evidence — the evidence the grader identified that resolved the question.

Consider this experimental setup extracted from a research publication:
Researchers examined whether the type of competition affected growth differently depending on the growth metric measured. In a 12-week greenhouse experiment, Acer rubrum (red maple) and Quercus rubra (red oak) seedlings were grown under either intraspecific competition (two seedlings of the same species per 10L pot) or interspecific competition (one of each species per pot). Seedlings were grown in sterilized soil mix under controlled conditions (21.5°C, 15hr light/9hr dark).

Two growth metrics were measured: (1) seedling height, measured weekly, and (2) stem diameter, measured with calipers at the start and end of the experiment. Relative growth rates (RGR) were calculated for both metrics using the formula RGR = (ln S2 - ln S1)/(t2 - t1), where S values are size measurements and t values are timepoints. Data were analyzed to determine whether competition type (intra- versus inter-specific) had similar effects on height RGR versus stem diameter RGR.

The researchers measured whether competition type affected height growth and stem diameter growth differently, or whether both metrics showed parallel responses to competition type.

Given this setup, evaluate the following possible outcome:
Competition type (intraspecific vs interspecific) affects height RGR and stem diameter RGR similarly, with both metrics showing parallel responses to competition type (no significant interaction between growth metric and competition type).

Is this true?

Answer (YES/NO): NO